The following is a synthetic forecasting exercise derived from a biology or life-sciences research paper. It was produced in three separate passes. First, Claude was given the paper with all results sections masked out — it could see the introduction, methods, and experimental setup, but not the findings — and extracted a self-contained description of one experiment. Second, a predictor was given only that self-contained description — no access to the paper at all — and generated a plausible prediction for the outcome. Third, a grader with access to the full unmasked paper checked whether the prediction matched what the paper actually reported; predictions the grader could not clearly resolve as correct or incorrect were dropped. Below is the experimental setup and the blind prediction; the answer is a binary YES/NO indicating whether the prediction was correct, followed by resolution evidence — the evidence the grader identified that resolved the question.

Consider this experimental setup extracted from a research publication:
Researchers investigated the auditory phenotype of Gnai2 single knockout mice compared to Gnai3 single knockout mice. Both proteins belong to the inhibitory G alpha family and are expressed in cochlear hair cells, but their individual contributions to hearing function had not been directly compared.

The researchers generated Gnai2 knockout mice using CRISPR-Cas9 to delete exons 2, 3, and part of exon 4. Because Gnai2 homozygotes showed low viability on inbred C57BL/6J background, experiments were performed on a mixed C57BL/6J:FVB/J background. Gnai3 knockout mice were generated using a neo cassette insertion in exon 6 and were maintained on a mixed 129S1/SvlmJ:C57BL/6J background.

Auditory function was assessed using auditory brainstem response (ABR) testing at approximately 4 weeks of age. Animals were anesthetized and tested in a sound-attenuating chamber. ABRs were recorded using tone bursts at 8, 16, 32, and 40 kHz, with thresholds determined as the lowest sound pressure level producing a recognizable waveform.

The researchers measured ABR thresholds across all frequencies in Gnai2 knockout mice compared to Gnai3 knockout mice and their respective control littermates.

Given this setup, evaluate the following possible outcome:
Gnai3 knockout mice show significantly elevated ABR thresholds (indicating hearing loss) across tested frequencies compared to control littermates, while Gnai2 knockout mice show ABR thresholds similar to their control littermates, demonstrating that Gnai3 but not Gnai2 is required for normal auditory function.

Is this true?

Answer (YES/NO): YES